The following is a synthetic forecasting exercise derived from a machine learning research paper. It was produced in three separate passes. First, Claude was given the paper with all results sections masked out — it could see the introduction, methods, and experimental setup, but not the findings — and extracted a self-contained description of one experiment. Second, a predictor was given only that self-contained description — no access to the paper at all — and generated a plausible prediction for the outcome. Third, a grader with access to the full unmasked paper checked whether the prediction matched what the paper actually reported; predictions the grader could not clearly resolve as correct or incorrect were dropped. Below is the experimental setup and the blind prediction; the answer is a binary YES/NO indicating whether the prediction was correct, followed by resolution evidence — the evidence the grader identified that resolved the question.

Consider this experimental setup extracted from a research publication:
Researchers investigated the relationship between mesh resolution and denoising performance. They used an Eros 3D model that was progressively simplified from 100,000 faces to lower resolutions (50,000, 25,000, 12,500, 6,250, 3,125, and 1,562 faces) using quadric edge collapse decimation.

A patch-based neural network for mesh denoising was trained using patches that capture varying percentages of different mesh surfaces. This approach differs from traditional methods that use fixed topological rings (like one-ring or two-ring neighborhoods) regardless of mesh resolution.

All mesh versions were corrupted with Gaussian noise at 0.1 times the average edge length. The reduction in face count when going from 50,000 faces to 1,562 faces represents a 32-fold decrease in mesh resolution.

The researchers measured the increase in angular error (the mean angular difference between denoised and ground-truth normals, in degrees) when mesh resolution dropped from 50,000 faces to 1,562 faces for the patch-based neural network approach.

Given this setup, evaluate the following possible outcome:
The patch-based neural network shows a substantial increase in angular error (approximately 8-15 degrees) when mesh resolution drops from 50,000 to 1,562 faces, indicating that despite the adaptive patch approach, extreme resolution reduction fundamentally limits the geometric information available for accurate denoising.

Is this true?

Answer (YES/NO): NO